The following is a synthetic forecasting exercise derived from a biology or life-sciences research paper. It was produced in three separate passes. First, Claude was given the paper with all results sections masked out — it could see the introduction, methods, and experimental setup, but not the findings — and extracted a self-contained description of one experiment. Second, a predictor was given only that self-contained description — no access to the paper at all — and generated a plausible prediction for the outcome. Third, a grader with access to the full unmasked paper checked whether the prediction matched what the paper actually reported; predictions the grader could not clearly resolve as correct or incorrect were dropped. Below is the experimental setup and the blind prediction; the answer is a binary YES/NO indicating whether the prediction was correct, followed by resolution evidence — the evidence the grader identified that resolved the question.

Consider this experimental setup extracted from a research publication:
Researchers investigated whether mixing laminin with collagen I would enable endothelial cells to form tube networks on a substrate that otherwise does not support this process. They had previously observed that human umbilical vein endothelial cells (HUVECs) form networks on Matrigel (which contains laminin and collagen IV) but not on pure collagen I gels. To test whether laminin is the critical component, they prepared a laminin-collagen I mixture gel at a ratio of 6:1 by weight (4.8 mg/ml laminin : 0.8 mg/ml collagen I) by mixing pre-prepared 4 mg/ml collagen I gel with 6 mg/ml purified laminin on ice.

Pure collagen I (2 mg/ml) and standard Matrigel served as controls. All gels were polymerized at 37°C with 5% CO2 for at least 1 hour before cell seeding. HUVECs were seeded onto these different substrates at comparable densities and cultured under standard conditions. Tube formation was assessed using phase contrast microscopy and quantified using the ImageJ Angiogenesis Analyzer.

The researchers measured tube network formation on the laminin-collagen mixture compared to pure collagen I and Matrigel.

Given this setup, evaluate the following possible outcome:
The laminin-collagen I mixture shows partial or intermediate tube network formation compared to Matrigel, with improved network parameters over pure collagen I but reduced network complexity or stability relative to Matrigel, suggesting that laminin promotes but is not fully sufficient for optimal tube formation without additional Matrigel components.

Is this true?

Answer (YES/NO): NO